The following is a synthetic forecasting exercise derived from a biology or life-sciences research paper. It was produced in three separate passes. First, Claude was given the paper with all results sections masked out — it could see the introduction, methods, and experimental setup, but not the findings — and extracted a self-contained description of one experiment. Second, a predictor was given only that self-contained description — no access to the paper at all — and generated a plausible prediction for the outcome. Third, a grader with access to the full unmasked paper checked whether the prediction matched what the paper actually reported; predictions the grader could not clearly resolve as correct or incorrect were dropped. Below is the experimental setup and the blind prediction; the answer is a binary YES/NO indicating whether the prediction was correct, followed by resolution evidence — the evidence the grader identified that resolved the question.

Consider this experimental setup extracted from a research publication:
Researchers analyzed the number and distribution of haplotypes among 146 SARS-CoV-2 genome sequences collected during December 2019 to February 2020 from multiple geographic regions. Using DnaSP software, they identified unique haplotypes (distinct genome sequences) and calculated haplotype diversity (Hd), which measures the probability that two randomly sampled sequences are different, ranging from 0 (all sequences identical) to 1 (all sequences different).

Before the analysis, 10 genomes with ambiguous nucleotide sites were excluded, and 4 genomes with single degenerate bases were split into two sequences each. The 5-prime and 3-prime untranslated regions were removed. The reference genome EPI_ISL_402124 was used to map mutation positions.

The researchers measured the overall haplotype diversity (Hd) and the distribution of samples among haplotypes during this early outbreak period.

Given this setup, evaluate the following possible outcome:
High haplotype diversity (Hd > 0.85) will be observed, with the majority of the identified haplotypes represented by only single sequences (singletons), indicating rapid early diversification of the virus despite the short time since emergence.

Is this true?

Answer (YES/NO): YES